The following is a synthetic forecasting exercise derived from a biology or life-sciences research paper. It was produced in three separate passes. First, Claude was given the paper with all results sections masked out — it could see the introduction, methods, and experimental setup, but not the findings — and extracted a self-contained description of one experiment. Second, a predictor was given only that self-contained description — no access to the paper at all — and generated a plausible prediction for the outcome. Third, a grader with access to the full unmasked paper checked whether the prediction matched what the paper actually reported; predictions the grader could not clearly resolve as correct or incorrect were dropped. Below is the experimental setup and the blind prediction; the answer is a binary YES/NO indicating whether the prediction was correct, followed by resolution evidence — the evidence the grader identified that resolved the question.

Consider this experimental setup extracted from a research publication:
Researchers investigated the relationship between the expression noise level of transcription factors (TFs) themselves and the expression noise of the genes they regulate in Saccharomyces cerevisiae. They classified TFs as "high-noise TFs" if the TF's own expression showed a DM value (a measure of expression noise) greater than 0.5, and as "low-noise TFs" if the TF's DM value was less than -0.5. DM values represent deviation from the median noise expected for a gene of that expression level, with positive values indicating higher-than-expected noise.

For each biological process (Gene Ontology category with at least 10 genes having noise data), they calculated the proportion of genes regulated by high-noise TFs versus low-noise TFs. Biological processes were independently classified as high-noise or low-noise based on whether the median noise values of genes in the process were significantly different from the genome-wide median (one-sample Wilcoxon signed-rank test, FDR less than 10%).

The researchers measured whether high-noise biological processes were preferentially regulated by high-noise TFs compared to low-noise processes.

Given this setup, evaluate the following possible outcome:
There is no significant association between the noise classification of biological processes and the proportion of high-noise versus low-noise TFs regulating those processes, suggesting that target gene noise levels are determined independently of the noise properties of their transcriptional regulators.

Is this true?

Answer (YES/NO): NO